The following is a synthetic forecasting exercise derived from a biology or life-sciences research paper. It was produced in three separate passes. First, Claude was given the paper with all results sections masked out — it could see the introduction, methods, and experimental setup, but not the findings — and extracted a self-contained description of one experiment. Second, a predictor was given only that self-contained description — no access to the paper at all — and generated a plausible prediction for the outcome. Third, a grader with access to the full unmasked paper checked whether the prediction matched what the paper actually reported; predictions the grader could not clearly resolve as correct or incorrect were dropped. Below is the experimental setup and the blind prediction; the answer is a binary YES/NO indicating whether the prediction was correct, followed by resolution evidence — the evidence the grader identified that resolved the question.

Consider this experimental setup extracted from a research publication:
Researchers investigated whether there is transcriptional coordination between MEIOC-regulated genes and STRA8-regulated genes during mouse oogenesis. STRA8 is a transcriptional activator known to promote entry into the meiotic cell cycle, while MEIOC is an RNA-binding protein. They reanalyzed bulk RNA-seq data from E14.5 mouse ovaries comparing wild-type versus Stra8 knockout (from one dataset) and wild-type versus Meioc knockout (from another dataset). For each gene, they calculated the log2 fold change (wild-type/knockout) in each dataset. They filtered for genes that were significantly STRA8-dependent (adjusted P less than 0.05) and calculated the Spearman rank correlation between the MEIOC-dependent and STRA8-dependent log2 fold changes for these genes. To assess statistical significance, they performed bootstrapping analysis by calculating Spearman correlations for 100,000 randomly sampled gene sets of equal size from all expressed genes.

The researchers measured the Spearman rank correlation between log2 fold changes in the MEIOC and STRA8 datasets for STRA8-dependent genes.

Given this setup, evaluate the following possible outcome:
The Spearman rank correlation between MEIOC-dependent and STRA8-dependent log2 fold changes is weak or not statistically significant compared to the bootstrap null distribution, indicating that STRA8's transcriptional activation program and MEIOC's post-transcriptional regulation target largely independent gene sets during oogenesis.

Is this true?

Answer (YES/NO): NO